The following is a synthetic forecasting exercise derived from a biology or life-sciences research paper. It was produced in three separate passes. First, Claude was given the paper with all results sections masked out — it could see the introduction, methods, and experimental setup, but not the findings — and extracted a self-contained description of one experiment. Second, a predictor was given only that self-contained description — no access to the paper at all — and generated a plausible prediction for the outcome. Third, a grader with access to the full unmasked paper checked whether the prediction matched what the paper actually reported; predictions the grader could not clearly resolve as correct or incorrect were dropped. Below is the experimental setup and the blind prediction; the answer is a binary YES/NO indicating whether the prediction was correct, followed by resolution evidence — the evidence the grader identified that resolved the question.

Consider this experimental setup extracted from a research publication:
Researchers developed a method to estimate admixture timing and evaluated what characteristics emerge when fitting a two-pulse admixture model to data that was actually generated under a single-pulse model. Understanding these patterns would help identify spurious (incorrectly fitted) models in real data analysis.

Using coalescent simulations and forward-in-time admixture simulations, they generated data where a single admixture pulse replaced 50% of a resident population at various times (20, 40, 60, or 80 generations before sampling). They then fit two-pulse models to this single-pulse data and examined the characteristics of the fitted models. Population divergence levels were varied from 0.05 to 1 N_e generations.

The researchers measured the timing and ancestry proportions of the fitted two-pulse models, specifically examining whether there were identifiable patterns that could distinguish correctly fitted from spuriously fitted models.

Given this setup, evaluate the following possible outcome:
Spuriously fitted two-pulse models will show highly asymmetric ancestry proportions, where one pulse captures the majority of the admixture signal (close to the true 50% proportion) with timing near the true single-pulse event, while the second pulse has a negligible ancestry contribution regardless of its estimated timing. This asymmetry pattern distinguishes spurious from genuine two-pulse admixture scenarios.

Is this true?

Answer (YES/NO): NO